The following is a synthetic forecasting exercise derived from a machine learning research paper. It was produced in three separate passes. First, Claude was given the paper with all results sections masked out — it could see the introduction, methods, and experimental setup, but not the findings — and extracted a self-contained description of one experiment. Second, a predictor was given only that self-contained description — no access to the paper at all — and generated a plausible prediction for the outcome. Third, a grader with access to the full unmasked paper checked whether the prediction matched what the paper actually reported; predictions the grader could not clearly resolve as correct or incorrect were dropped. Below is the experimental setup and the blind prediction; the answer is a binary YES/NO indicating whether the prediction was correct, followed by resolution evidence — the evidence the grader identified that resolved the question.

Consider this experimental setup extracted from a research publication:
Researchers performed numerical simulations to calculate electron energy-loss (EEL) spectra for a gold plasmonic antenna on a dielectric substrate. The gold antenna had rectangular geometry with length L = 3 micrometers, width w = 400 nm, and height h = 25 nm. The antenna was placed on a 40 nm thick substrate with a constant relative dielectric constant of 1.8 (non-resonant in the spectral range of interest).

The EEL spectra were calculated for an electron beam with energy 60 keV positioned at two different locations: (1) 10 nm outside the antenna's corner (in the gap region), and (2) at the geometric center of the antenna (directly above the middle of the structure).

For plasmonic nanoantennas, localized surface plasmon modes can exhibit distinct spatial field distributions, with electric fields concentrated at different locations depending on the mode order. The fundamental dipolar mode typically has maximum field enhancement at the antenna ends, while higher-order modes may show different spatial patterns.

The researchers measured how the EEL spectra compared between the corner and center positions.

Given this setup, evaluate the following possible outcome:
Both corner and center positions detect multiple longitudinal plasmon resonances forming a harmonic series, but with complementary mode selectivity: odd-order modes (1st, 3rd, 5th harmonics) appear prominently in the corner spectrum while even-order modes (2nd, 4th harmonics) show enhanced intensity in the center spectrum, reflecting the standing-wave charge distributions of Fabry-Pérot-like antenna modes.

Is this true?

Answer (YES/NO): NO